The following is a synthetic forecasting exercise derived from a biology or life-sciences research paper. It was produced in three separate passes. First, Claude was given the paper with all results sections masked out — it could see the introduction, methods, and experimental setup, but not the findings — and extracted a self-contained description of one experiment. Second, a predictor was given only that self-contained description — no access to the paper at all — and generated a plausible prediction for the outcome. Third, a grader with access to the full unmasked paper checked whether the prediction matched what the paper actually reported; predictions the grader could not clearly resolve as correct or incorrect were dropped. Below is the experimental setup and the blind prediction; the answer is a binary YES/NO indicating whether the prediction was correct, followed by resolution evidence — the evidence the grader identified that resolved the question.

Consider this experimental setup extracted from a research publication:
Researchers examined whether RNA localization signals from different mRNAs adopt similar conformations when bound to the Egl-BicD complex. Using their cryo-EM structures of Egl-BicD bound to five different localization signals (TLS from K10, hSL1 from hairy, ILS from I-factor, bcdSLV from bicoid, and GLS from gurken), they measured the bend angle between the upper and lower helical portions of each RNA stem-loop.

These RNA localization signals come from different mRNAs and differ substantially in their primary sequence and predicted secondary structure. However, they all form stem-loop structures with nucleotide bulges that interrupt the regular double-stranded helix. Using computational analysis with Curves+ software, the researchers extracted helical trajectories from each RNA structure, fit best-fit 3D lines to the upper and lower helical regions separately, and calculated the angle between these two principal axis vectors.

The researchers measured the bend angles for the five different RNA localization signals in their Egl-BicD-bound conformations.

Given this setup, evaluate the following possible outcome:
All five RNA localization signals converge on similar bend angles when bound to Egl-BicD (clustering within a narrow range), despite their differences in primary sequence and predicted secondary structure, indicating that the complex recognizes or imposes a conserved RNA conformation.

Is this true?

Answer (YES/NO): YES